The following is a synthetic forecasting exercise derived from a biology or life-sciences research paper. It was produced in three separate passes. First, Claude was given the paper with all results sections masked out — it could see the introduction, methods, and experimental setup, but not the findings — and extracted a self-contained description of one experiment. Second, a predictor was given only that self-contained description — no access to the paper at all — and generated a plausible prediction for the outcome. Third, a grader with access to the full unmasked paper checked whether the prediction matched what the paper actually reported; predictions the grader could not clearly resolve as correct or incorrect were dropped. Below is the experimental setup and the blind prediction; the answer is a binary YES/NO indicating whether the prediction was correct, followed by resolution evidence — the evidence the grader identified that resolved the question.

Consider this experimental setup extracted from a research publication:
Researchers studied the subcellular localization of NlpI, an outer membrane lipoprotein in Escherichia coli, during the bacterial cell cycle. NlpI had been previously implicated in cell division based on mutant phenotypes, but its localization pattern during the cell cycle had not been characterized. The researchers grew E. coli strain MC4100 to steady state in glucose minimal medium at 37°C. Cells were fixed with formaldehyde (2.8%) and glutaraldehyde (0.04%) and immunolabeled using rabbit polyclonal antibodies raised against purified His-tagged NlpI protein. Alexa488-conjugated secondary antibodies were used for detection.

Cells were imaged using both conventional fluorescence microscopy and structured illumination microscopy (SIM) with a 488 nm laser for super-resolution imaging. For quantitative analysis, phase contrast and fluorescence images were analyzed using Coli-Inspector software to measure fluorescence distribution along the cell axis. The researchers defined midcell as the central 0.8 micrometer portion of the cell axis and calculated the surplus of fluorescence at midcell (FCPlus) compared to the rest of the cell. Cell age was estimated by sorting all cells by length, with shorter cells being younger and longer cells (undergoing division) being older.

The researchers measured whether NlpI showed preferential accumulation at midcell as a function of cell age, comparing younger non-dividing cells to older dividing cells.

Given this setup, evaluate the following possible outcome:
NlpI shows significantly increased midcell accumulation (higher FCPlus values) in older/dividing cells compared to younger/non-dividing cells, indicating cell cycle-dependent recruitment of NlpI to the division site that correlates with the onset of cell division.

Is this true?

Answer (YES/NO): NO